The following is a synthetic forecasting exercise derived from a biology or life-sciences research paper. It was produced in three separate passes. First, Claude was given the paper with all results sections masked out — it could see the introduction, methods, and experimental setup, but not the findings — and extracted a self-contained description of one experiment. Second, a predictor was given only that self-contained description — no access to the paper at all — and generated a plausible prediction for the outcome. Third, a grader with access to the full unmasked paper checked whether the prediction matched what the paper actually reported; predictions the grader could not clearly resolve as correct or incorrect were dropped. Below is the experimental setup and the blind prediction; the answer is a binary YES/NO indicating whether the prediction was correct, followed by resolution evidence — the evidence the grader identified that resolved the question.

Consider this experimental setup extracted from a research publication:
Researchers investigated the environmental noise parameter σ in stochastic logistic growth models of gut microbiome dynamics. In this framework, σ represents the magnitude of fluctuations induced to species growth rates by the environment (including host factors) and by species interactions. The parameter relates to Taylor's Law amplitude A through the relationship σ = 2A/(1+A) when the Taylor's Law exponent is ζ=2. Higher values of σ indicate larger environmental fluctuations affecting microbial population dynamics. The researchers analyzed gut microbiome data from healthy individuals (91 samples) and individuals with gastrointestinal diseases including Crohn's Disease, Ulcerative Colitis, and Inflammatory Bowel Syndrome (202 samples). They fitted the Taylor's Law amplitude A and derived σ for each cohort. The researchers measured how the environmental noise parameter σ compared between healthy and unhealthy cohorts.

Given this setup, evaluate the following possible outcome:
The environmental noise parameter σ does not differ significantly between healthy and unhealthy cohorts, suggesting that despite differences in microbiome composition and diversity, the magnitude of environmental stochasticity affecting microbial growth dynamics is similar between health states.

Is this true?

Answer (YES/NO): NO